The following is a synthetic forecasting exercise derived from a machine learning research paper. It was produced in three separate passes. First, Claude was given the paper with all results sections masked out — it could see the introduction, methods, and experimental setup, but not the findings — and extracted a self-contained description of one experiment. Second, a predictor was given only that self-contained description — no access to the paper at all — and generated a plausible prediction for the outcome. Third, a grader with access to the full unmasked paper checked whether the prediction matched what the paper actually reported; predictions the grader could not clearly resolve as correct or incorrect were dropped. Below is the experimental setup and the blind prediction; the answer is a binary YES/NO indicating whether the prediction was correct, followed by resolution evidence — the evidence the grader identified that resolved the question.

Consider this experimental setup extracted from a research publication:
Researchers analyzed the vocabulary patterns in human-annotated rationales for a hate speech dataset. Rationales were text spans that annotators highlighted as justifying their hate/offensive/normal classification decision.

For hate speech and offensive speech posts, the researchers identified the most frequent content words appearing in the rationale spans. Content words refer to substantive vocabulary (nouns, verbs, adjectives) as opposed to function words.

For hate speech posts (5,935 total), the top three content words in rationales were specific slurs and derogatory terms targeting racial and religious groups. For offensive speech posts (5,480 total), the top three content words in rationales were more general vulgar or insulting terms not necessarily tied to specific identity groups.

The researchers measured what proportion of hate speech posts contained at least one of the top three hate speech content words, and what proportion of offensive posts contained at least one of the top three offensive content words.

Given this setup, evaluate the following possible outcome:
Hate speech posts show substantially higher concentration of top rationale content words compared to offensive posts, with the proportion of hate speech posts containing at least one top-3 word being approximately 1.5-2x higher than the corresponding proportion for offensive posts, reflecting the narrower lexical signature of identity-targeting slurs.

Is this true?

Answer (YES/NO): NO